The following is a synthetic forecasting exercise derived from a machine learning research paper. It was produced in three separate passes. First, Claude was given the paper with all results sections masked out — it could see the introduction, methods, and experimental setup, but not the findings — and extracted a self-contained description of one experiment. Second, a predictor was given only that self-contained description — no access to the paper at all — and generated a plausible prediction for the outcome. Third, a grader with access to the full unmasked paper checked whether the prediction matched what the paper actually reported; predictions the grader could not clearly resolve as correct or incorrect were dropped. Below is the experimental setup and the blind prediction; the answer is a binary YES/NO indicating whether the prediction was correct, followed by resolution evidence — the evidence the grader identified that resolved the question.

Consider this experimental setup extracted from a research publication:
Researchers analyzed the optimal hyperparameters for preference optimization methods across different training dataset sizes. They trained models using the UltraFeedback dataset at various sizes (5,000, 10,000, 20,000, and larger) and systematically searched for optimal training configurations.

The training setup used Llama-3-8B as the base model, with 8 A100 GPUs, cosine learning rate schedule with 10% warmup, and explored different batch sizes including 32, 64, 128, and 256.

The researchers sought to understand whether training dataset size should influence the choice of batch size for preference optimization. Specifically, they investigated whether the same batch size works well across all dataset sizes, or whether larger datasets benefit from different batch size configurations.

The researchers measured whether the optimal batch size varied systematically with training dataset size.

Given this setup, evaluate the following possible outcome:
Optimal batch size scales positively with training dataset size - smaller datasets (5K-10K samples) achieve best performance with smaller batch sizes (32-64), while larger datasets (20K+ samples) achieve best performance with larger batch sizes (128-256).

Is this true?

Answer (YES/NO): NO